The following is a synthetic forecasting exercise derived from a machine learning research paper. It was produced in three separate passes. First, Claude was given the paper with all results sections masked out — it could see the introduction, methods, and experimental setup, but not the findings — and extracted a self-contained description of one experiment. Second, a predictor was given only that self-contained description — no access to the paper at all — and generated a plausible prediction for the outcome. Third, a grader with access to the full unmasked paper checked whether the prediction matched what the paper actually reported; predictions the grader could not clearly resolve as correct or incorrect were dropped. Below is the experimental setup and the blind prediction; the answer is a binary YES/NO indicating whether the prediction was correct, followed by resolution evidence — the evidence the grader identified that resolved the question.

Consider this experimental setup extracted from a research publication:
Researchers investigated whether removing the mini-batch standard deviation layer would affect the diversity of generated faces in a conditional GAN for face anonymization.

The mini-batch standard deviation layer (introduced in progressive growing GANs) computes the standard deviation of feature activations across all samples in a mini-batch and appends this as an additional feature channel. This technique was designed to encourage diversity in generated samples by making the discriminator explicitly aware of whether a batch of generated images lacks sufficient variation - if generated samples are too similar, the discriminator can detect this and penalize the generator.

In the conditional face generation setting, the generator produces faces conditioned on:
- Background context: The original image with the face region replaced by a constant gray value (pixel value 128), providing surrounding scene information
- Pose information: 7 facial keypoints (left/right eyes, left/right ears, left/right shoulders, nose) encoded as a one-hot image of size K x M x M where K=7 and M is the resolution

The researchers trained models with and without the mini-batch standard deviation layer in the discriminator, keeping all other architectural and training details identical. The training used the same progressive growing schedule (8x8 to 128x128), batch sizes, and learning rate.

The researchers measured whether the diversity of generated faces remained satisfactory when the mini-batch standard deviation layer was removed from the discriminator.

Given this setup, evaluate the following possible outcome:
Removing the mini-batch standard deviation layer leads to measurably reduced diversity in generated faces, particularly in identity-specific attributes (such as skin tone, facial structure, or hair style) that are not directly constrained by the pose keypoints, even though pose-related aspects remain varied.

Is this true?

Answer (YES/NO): NO